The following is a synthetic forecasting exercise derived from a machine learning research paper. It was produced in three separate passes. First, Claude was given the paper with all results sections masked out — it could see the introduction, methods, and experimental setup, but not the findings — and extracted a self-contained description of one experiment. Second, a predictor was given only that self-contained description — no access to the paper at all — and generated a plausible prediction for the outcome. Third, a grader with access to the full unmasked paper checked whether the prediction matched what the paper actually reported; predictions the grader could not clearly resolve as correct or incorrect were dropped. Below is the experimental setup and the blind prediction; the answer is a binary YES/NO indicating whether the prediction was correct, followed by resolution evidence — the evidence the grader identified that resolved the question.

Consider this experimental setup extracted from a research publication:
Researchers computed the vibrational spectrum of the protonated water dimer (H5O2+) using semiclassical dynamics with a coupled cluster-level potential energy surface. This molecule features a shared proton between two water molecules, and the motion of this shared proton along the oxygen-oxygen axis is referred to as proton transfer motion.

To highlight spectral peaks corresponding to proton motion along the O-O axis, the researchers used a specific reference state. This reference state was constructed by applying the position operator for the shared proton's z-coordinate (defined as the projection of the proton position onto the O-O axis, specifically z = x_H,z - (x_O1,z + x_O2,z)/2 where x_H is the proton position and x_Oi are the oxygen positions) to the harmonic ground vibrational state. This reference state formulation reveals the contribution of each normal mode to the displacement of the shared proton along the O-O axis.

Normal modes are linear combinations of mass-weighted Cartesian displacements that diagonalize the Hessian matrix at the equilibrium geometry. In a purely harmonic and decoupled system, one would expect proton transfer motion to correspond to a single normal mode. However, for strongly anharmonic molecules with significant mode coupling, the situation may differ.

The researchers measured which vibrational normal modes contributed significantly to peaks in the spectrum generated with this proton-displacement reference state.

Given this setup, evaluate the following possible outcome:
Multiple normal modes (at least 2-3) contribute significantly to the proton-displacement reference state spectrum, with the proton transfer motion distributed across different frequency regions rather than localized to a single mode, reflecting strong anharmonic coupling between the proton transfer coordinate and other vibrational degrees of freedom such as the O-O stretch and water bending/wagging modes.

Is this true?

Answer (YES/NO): YES